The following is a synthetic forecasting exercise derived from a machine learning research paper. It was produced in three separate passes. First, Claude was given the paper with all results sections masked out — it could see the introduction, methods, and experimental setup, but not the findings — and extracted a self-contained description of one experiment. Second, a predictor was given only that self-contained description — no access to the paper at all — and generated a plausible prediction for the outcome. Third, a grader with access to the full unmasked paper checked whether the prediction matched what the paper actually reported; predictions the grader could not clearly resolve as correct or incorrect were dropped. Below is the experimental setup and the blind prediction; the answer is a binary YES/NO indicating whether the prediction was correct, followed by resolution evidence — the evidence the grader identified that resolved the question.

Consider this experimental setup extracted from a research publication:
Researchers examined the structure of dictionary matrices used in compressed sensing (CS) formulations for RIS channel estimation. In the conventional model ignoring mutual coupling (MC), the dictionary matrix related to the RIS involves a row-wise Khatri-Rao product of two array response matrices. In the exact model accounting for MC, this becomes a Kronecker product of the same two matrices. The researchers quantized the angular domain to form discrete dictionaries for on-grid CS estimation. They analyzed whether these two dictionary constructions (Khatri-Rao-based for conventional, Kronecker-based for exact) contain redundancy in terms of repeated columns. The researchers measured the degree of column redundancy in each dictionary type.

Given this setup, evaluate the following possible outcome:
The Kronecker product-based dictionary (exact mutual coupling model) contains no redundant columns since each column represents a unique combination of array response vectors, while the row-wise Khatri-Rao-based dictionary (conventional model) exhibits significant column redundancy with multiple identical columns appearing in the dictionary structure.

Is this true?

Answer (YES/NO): YES